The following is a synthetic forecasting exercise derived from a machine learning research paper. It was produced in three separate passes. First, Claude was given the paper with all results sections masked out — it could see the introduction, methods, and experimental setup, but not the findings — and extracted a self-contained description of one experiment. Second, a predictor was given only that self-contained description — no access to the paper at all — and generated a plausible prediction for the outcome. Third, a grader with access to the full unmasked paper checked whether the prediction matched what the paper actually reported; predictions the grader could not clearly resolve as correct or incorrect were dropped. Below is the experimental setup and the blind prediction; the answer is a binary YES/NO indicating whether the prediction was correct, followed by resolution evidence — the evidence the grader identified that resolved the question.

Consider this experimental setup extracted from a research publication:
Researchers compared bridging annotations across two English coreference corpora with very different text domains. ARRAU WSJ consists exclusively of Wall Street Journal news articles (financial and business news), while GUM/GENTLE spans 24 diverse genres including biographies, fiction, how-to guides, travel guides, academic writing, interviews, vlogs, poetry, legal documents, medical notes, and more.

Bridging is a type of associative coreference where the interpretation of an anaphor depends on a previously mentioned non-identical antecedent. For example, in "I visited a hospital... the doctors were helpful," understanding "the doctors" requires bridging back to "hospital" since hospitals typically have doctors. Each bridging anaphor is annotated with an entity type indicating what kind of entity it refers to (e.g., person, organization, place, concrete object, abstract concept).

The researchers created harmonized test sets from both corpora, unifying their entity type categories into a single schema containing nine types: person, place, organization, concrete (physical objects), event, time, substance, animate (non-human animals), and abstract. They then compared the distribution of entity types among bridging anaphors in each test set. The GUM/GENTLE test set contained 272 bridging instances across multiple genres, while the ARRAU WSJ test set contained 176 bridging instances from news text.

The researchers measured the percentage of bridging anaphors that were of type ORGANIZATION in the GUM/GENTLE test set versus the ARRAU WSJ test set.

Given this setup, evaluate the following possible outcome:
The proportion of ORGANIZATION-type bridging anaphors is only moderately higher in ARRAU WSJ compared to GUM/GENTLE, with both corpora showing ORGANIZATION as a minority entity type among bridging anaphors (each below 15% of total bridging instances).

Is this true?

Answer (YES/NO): NO